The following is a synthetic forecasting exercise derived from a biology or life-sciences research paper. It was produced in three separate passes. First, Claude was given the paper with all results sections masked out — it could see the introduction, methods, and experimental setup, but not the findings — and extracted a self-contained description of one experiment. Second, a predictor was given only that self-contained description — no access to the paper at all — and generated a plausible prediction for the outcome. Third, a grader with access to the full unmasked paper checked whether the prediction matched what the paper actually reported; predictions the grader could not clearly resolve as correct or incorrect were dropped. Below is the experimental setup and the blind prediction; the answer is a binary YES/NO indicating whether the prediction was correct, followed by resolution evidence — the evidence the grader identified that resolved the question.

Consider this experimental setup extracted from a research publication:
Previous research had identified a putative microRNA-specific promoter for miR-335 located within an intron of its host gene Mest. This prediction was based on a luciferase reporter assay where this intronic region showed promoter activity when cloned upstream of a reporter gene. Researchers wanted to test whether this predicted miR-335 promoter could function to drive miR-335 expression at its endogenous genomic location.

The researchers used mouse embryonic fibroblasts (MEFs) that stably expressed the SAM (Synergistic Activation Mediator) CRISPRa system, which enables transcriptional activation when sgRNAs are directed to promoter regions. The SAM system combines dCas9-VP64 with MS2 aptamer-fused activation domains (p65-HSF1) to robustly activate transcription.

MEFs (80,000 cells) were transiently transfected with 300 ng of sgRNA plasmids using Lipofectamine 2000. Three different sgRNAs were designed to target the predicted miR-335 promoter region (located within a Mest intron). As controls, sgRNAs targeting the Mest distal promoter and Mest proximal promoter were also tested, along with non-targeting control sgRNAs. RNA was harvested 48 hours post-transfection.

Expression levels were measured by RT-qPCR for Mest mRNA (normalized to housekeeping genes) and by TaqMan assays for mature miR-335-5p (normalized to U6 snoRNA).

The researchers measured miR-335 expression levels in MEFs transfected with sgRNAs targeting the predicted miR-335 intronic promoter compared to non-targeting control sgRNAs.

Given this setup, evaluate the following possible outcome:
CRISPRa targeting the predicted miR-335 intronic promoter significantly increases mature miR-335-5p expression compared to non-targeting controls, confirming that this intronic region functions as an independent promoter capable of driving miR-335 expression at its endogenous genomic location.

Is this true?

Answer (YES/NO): NO